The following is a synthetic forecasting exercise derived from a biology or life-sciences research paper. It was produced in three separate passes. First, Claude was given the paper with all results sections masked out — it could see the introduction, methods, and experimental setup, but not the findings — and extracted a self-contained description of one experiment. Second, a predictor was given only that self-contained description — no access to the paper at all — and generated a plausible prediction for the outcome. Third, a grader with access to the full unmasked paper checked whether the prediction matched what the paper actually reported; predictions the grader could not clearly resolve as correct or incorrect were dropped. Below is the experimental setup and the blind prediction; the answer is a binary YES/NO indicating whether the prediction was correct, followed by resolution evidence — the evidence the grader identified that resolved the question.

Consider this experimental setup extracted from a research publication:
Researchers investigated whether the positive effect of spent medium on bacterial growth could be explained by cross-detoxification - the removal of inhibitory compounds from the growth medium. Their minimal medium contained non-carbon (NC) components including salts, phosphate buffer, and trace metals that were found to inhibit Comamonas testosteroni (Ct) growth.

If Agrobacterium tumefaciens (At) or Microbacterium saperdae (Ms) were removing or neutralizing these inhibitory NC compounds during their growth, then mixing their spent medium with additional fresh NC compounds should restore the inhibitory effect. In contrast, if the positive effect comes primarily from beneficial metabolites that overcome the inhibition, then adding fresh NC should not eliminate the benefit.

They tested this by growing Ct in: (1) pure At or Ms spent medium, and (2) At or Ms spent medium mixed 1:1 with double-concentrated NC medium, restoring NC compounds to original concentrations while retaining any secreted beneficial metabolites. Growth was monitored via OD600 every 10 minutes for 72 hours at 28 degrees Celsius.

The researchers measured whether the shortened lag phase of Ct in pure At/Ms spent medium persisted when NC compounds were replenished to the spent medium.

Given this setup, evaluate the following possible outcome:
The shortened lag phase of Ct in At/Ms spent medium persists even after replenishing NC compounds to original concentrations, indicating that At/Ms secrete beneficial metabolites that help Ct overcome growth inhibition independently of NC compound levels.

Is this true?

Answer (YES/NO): NO